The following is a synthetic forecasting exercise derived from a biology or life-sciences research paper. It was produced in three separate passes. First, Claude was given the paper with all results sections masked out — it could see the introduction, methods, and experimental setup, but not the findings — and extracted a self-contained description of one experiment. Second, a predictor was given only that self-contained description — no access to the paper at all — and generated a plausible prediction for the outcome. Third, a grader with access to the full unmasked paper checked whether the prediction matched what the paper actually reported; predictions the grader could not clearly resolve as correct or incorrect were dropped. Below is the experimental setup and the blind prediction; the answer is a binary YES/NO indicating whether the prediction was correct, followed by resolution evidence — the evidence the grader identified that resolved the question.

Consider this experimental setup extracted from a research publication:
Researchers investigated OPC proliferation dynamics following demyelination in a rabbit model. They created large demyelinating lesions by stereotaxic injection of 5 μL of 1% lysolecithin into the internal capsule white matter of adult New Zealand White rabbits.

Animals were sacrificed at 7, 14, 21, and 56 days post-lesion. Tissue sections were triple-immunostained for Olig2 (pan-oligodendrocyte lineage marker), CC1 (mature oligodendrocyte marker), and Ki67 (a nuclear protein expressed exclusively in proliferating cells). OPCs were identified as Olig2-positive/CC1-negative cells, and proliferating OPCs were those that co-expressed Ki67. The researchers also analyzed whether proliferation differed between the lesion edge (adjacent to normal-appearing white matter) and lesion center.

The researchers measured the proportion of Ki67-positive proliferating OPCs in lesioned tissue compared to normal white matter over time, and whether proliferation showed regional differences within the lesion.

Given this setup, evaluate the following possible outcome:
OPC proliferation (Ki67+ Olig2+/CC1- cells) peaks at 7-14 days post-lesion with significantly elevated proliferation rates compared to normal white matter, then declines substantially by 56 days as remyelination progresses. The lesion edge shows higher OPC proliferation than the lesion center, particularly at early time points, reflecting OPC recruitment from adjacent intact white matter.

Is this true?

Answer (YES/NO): NO